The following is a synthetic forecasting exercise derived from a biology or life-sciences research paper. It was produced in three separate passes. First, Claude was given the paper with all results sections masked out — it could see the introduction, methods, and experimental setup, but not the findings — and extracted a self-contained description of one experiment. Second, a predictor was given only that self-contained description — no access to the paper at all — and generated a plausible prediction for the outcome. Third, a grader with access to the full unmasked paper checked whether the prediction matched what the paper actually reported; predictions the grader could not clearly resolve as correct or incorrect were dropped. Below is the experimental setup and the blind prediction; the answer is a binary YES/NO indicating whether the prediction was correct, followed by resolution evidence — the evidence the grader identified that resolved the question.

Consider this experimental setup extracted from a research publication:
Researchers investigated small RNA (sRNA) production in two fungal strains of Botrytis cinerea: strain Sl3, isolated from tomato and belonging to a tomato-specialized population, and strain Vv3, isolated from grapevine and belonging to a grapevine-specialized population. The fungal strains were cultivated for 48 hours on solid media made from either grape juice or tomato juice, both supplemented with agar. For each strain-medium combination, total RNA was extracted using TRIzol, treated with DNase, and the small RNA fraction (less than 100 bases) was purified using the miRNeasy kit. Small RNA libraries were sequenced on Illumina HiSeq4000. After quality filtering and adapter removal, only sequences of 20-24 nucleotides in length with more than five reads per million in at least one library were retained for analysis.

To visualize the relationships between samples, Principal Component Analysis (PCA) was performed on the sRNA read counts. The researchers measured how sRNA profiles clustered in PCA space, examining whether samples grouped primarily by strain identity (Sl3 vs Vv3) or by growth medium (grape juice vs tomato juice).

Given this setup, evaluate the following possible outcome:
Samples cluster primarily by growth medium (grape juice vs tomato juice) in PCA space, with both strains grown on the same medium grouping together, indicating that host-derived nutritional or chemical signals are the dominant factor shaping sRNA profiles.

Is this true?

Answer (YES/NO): NO